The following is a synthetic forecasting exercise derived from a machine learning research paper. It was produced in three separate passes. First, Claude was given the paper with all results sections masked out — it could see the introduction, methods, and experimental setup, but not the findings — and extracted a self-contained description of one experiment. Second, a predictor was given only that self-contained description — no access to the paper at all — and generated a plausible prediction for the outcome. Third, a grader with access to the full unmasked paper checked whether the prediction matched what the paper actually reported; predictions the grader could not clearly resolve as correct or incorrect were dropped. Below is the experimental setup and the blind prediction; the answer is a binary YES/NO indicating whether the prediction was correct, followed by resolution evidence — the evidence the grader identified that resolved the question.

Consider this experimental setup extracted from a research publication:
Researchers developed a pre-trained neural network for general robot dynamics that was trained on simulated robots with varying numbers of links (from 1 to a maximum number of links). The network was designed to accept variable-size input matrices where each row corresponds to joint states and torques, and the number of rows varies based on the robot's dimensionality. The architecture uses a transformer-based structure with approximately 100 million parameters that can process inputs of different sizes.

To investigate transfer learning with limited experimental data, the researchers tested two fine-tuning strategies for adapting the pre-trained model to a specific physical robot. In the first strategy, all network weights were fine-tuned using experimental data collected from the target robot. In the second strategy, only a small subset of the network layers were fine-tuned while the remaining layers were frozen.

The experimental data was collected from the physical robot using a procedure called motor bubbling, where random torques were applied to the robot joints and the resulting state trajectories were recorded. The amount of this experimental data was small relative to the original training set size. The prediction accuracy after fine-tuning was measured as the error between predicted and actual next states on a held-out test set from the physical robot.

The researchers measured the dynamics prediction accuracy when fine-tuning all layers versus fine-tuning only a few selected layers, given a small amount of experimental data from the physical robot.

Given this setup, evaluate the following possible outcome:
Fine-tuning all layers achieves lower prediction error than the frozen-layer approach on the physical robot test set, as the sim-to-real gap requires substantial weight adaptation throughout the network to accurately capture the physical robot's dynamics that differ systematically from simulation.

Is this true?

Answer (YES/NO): NO